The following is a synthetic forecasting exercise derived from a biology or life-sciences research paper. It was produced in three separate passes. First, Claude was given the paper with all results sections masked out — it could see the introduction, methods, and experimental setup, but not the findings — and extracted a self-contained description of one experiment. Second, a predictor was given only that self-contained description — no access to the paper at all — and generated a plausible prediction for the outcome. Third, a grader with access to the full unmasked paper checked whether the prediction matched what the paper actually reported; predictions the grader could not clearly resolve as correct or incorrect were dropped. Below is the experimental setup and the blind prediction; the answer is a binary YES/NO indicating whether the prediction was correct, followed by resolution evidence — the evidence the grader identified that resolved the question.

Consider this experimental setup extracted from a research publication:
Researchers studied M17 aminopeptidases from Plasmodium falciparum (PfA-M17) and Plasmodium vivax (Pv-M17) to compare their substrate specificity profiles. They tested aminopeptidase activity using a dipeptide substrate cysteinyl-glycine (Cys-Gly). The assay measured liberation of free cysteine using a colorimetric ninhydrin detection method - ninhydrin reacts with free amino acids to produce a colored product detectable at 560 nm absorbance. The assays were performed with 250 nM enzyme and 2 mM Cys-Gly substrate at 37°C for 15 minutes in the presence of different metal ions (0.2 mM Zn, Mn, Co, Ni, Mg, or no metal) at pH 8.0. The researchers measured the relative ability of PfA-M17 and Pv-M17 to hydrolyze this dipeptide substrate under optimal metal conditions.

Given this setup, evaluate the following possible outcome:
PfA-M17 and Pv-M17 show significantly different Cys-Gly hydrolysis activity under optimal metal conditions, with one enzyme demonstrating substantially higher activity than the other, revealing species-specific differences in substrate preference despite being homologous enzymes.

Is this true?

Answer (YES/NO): YES